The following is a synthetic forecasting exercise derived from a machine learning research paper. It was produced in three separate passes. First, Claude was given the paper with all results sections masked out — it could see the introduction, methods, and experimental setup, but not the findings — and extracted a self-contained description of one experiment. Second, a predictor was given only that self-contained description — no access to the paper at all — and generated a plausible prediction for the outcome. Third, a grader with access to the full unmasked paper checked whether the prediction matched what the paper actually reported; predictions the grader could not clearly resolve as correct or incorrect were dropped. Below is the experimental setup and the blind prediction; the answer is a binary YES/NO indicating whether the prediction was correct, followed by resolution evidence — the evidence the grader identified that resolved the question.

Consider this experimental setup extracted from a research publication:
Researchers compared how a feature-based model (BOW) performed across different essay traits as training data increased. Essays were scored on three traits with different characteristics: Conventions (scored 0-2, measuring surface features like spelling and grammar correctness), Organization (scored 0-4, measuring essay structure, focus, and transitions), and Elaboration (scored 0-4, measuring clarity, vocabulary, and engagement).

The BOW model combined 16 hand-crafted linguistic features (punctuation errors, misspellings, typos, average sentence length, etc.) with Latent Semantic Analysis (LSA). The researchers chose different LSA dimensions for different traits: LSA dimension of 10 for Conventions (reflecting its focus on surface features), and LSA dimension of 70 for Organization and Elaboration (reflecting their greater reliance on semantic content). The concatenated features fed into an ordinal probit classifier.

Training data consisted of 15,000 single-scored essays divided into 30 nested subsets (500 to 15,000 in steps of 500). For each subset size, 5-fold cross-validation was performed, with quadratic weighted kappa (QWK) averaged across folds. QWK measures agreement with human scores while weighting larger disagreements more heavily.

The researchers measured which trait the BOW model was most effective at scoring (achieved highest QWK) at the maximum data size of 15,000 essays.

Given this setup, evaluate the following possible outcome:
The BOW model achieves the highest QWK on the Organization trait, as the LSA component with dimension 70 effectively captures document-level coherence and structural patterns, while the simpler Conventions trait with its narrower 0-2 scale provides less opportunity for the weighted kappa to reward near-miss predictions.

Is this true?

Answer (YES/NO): NO